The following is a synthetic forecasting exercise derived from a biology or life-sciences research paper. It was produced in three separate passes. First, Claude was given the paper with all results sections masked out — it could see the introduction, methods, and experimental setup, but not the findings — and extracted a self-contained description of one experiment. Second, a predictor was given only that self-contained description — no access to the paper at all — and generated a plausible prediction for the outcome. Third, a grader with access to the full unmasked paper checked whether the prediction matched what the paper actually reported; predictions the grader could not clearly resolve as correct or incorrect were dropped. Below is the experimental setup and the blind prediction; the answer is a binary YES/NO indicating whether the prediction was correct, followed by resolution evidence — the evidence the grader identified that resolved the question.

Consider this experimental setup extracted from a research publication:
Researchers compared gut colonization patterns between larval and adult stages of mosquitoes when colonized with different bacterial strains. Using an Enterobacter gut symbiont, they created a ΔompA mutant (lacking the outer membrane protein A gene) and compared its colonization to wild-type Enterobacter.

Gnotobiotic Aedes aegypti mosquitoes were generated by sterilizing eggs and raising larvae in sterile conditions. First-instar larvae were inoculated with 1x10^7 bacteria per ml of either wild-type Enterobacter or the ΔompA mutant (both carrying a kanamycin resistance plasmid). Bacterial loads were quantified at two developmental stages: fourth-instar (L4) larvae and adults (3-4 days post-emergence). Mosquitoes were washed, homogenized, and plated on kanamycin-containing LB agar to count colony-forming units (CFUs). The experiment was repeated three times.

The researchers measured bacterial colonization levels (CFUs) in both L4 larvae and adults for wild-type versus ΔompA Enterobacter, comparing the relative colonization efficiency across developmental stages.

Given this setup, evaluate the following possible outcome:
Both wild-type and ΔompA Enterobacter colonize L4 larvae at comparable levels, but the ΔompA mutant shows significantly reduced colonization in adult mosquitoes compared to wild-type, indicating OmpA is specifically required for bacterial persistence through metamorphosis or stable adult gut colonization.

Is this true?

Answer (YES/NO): NO